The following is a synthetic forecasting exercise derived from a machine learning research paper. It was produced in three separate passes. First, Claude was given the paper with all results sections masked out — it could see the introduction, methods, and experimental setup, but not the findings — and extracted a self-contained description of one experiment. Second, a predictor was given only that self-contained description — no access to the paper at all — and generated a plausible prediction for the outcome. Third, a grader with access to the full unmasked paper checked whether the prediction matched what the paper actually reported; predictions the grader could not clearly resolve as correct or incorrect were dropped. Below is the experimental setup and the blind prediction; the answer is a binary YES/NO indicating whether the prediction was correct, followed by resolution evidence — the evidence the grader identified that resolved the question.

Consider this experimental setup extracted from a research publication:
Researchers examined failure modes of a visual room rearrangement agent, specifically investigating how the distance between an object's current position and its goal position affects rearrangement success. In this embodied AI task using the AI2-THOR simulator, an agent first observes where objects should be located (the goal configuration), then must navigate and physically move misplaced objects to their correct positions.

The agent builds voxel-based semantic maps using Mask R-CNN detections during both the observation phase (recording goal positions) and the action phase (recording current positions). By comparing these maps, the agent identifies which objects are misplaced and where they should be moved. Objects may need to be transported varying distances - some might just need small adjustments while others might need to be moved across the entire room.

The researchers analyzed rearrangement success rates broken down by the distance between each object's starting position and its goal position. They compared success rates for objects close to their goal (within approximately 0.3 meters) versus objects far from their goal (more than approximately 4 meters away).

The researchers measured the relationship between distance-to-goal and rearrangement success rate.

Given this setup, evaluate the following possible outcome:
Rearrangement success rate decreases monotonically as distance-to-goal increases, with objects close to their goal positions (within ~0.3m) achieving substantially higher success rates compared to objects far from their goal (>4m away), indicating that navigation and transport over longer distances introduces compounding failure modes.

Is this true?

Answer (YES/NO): YES